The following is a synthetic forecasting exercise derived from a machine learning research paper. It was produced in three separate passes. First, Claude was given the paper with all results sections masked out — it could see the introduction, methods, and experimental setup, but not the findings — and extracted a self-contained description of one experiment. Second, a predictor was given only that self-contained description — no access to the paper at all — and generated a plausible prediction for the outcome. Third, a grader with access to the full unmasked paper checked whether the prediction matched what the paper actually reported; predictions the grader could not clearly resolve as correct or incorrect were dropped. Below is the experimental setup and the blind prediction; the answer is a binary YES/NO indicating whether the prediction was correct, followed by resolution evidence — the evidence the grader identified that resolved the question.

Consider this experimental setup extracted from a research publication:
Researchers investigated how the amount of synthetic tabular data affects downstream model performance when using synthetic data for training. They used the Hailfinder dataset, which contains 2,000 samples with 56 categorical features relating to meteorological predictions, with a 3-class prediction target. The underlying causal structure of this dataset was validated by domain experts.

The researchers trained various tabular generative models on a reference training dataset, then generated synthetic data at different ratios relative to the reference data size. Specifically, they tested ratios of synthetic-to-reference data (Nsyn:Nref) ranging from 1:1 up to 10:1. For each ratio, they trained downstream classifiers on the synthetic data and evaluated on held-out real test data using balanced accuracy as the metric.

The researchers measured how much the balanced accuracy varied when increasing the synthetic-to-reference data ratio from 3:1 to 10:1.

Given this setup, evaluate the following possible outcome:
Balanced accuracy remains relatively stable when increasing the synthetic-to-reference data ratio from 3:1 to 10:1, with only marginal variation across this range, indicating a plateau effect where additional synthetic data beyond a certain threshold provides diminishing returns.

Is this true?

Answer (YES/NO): YES